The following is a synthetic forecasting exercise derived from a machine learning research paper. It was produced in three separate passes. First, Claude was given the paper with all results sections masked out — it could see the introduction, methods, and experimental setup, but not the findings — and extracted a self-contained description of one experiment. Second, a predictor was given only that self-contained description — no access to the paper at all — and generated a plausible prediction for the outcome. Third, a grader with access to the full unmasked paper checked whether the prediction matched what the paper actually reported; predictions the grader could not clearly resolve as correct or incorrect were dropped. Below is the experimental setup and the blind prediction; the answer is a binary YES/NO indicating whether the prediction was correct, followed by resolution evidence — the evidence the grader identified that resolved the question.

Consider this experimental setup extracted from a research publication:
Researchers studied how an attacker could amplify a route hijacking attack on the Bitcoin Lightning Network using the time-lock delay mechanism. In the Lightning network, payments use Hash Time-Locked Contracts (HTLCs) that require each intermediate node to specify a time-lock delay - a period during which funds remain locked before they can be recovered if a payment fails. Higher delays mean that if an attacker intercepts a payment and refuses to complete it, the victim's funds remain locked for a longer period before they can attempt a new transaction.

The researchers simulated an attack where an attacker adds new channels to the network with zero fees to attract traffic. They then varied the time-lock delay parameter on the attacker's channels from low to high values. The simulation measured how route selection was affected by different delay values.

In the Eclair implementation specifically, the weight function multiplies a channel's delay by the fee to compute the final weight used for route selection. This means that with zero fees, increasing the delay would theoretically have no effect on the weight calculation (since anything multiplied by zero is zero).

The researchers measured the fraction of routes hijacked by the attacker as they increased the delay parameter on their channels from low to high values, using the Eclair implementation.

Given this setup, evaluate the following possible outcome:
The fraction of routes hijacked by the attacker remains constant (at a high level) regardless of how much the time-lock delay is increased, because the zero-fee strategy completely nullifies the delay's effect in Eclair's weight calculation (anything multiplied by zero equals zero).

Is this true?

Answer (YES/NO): YES